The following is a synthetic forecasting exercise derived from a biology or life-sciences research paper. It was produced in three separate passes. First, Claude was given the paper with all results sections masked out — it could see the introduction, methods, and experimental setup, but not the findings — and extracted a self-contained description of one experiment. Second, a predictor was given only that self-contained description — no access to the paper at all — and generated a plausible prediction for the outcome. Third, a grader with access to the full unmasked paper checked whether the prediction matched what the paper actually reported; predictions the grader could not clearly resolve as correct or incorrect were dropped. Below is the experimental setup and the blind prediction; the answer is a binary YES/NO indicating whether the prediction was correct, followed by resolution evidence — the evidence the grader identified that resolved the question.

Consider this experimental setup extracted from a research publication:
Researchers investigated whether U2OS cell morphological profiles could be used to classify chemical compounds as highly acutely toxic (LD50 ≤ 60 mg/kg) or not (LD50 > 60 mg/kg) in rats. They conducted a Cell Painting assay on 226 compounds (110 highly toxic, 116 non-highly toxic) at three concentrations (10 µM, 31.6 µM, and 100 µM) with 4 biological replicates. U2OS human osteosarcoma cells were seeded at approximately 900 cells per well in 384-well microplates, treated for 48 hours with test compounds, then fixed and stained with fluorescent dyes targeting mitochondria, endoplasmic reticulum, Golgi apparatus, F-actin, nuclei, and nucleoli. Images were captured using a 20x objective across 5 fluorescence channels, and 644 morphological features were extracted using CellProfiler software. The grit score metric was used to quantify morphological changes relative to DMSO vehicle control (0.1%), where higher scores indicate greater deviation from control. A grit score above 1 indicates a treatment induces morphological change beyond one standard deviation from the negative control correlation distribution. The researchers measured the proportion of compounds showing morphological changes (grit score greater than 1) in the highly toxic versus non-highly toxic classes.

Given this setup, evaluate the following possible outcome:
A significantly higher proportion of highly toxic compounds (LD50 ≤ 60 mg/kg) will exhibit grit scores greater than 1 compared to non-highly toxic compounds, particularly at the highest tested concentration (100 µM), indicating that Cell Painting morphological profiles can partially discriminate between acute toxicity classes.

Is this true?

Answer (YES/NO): NO